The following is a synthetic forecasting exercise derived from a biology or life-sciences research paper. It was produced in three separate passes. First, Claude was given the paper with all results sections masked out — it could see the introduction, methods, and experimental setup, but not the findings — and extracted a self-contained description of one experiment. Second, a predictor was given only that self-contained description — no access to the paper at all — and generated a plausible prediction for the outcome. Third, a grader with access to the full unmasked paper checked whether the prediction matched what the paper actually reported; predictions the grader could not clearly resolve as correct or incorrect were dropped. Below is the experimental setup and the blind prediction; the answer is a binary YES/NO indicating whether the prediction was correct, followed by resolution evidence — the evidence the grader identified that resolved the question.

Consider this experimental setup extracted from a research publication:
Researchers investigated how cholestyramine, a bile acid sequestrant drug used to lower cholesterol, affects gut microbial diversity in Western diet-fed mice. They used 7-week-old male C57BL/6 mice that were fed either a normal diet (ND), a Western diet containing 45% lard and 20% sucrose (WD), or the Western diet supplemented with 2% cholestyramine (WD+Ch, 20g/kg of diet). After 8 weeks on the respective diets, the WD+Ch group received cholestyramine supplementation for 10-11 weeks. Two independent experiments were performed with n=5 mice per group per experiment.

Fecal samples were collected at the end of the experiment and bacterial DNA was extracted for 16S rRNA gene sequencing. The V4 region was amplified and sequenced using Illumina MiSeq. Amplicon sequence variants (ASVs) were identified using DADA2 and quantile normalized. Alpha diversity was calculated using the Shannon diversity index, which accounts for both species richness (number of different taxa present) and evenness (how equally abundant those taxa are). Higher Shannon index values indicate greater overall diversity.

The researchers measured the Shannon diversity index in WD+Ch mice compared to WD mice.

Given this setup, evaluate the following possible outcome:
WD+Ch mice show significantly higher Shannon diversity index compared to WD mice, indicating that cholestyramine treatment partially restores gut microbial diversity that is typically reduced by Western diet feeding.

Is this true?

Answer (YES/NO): YES